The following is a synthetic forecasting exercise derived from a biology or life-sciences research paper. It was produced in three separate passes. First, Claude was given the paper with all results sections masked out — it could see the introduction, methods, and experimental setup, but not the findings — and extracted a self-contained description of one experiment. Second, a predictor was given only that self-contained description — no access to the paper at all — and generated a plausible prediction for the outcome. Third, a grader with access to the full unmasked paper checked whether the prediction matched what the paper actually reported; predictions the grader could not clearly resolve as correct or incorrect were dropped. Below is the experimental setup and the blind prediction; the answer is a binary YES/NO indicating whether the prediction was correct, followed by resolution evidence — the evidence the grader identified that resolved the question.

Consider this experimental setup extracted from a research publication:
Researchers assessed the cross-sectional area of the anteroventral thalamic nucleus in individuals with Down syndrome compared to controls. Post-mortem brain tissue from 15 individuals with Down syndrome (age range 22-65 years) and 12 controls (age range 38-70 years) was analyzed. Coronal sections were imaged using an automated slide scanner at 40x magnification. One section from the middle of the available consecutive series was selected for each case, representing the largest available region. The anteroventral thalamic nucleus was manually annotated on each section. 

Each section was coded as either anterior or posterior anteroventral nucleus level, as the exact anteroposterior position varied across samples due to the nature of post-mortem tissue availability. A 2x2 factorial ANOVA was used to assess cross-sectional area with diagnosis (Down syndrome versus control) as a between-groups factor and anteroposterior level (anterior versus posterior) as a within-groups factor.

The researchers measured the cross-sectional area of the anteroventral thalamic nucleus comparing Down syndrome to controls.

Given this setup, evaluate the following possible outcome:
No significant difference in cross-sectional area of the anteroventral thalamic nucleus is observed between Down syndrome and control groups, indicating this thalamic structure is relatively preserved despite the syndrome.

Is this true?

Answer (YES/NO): NO